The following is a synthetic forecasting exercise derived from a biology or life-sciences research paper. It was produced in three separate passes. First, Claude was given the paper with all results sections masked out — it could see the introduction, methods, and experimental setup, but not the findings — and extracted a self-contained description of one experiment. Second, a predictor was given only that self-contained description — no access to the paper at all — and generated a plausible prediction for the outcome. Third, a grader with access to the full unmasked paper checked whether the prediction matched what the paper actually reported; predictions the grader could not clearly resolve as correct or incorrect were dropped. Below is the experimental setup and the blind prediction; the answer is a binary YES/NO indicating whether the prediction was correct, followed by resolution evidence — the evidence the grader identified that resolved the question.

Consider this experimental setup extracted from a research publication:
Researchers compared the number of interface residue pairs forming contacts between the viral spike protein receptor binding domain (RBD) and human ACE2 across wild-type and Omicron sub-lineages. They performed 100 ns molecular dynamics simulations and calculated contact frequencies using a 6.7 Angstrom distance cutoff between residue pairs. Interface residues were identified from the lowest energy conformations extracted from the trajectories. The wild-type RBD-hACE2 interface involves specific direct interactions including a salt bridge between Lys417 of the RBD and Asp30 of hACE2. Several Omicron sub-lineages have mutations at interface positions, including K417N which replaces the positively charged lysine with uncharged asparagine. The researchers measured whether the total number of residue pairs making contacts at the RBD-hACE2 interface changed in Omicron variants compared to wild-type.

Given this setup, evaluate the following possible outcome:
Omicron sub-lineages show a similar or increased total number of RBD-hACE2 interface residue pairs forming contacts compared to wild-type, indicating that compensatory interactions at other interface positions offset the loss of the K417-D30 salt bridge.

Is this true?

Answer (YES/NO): YES